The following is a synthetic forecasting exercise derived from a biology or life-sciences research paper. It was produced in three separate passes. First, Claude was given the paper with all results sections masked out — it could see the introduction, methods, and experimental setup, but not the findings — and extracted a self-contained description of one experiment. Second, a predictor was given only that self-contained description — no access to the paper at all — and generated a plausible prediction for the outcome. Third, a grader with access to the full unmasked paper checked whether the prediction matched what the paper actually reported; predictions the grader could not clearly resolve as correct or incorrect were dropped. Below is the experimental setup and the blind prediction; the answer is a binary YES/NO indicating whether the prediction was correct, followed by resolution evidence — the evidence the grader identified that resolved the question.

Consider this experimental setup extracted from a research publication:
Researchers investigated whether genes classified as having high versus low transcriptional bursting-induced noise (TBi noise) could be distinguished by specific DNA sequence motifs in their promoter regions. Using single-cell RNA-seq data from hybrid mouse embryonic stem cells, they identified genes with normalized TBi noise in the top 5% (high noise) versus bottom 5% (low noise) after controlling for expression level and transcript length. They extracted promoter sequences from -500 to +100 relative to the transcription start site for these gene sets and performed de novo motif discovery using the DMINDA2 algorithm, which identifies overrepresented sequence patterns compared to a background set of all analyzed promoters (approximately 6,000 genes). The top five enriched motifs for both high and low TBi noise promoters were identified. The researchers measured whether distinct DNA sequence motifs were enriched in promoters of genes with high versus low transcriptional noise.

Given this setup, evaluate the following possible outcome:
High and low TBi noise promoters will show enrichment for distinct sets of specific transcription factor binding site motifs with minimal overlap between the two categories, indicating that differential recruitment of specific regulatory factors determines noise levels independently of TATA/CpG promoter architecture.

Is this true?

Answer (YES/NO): NO